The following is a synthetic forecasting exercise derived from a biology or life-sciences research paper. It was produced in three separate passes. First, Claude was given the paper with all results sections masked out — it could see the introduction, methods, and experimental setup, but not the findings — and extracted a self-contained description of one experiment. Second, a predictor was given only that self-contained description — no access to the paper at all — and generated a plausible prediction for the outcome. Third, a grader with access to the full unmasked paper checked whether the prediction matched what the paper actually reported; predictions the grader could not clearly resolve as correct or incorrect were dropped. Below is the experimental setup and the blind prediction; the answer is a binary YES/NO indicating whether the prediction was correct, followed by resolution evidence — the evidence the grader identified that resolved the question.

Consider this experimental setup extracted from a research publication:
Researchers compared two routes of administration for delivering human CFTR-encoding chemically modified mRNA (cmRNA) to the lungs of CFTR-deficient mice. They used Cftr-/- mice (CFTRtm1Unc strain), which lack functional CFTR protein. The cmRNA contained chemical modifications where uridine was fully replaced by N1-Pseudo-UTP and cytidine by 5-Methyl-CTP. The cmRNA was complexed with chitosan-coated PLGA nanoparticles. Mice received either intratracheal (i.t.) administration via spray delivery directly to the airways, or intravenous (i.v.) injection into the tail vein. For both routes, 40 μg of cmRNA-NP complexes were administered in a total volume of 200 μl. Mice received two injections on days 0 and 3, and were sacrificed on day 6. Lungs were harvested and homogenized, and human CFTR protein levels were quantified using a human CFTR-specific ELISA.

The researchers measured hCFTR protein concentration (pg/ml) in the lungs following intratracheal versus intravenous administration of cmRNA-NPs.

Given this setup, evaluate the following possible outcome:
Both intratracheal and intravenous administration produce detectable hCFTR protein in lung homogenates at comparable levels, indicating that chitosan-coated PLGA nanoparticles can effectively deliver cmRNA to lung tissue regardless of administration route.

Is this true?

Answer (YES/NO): NO